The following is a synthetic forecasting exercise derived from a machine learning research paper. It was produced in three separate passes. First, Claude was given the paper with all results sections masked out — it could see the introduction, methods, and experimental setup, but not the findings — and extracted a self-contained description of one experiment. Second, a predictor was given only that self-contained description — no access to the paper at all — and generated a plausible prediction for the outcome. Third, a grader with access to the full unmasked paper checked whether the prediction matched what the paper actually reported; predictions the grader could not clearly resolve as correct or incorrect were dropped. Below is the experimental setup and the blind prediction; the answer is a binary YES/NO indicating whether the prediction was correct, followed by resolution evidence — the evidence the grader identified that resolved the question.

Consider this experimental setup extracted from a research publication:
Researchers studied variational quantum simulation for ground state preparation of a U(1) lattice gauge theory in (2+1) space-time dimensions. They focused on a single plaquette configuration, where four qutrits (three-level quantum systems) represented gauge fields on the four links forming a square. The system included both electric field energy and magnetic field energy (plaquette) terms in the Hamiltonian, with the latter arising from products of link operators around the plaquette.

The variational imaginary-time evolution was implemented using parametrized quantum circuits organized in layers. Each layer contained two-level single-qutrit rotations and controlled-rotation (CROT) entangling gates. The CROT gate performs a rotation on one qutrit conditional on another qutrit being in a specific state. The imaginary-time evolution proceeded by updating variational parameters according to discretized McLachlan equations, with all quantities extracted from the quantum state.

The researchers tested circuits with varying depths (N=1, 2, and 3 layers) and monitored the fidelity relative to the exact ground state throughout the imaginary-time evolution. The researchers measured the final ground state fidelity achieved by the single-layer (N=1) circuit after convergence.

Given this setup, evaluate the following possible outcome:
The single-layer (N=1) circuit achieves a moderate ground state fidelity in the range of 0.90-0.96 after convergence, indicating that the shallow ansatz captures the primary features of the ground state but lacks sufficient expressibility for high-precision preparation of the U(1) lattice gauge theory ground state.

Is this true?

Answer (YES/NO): YES